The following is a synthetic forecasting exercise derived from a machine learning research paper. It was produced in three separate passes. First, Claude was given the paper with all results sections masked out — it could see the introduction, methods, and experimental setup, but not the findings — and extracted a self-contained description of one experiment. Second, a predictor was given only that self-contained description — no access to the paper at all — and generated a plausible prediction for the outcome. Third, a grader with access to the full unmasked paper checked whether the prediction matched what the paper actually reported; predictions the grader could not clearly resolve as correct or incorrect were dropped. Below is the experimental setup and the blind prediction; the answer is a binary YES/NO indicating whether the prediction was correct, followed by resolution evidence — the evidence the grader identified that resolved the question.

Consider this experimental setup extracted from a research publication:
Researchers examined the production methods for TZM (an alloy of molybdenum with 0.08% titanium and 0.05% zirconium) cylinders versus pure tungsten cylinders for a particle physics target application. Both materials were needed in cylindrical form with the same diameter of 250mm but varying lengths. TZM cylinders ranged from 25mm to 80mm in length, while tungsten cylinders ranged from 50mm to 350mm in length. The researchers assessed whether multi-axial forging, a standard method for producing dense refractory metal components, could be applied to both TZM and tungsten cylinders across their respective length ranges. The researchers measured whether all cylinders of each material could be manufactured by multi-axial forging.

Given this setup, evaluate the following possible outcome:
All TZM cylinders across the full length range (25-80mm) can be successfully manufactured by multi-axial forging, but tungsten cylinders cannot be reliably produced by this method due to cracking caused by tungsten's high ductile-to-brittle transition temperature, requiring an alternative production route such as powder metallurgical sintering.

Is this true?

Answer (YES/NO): NO